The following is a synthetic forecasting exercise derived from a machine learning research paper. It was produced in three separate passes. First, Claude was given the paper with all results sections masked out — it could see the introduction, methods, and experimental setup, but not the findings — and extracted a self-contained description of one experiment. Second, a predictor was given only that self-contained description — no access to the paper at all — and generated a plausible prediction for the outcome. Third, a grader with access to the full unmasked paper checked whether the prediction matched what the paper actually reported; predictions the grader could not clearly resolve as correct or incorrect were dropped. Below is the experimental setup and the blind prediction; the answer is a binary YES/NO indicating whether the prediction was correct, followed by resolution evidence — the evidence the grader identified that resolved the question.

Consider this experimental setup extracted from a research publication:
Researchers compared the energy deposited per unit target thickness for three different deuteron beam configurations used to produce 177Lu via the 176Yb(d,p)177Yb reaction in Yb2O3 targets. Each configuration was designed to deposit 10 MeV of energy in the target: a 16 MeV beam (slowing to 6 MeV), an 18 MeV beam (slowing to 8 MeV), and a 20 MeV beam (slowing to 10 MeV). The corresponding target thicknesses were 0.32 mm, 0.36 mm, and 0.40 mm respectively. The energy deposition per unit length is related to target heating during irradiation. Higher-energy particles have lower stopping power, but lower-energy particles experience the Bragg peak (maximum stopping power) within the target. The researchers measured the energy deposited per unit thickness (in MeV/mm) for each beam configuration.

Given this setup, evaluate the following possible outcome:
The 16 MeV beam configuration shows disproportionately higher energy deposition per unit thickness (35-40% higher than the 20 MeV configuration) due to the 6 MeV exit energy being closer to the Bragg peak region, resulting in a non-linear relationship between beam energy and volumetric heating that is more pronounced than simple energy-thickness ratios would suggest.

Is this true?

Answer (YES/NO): NO